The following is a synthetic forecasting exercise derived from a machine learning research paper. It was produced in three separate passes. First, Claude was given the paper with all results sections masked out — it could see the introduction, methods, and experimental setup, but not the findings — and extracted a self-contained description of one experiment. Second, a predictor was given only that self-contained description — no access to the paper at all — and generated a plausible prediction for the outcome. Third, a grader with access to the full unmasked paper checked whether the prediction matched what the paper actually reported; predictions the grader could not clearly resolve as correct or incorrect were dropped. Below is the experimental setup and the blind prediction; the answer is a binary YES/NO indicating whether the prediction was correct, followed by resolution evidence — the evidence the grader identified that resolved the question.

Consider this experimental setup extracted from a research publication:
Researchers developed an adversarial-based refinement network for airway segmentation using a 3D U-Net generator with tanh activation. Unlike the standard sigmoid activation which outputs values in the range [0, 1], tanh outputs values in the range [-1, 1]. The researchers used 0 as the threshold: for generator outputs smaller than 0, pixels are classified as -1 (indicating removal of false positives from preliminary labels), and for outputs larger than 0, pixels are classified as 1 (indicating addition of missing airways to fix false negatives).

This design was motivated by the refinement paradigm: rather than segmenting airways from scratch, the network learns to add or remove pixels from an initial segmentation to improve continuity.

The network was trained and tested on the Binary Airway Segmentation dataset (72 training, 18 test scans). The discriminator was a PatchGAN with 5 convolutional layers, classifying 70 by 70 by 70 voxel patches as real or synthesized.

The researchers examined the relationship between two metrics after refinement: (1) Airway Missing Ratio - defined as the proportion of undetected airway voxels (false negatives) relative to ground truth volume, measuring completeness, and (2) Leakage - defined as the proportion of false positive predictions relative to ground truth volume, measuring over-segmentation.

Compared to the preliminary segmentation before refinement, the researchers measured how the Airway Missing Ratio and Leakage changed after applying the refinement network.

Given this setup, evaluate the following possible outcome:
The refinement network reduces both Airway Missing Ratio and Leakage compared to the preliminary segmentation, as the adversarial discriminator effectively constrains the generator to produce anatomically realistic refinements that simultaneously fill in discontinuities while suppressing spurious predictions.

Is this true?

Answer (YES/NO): NO